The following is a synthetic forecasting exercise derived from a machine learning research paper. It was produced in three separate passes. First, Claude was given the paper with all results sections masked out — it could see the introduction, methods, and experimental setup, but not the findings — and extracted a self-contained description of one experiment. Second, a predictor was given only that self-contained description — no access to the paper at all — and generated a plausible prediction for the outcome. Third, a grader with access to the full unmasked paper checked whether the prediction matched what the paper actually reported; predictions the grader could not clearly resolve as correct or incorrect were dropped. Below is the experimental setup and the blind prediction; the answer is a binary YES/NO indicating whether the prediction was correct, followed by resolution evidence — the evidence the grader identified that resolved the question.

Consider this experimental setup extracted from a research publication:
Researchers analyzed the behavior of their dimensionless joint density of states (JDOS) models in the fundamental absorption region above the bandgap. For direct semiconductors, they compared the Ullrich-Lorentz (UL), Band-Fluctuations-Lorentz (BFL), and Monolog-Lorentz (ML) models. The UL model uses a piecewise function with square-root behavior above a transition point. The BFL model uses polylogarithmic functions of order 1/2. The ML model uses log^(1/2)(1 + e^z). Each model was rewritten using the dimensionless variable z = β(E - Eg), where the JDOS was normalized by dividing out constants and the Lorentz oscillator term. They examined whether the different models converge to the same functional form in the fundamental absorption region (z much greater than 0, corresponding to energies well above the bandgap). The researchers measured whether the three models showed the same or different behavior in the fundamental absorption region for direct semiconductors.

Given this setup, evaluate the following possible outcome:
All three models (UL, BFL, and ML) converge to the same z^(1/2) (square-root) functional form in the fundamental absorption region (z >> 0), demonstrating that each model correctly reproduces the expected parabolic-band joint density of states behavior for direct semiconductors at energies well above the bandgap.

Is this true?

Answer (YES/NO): YES